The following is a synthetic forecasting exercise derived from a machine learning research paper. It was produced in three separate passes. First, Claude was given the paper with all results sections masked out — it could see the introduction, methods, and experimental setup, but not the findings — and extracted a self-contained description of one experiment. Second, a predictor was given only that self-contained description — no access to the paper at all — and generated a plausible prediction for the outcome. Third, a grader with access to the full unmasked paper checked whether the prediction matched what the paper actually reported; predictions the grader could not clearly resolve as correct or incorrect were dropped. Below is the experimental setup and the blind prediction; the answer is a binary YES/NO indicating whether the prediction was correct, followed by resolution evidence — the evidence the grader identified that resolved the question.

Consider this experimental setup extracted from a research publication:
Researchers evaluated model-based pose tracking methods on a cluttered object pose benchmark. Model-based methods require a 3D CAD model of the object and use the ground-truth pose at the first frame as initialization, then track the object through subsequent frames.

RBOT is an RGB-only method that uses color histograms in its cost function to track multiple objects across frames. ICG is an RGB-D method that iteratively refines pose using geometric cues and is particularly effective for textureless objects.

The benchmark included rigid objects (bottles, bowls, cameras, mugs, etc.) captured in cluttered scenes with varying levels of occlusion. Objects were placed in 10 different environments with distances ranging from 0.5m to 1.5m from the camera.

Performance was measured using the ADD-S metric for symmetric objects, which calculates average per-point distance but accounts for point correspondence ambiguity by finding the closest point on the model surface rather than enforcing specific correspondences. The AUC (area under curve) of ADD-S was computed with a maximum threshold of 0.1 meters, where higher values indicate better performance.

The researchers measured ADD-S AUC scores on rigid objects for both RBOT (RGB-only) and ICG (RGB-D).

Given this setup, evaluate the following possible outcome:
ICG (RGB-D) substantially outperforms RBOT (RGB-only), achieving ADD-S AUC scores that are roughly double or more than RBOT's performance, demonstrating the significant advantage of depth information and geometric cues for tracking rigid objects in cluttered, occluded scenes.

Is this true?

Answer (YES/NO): YES